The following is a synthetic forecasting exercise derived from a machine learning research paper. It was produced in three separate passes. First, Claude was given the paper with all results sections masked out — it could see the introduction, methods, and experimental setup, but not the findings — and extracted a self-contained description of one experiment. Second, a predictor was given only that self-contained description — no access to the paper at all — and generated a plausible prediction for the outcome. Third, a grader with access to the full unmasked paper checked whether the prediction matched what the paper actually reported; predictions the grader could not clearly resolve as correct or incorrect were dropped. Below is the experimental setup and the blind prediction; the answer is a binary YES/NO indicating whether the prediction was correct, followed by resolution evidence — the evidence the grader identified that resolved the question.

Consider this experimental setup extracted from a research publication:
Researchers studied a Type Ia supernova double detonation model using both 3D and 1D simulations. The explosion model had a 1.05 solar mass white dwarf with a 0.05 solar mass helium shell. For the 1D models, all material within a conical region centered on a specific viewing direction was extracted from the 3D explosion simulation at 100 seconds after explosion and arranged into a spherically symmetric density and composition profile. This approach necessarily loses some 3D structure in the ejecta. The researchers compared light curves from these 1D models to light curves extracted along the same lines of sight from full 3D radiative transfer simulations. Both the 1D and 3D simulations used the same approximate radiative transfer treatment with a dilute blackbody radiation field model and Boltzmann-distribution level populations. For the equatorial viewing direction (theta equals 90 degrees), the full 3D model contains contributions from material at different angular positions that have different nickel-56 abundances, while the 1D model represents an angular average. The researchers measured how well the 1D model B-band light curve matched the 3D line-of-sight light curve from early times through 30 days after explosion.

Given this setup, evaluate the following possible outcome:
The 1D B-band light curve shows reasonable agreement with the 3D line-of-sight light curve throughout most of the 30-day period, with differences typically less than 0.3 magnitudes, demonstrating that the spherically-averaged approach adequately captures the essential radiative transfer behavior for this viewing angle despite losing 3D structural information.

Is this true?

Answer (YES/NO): NO